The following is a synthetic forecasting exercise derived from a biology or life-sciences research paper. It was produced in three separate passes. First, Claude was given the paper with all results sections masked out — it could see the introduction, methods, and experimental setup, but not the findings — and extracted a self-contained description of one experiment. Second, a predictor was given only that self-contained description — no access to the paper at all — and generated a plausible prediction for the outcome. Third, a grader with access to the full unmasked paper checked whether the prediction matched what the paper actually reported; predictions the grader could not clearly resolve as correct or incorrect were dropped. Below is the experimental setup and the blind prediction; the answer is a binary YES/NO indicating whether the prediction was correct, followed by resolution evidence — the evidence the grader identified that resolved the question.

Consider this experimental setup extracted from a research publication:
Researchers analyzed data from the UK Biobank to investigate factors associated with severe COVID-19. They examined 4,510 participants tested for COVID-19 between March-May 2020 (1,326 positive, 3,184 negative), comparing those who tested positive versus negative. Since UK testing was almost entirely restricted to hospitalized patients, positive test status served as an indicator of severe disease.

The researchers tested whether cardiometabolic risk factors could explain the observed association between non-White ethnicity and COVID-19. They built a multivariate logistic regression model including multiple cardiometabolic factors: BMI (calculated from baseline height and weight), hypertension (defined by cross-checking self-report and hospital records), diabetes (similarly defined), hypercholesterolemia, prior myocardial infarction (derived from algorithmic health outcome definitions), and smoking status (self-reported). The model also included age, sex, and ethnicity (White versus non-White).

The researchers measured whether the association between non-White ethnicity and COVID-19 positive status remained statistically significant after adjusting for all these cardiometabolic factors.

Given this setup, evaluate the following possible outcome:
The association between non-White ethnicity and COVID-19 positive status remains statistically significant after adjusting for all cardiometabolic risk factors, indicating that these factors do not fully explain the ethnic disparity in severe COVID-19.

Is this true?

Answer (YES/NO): YES